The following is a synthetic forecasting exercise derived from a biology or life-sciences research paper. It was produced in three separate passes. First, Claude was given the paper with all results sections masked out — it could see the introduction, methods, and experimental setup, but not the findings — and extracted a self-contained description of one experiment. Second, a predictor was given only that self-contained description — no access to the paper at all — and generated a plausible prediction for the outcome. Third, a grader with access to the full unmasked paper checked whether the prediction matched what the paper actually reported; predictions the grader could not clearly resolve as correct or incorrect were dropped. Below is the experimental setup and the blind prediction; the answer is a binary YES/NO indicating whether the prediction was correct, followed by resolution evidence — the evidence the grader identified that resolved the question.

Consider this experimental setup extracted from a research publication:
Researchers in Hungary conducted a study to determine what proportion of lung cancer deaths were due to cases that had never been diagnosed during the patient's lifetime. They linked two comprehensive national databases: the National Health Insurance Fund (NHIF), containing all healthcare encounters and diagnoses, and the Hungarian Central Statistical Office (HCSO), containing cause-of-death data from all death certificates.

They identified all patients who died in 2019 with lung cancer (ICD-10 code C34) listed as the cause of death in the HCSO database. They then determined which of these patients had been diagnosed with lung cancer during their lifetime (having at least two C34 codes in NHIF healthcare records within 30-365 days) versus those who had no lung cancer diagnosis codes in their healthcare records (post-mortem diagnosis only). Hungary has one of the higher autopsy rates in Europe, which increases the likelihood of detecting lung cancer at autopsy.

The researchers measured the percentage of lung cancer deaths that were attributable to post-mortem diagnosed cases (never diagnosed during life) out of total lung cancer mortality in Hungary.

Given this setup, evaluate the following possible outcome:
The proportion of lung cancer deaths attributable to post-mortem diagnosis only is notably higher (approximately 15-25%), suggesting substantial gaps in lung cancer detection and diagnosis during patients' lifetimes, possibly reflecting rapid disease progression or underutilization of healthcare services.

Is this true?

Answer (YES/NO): NO